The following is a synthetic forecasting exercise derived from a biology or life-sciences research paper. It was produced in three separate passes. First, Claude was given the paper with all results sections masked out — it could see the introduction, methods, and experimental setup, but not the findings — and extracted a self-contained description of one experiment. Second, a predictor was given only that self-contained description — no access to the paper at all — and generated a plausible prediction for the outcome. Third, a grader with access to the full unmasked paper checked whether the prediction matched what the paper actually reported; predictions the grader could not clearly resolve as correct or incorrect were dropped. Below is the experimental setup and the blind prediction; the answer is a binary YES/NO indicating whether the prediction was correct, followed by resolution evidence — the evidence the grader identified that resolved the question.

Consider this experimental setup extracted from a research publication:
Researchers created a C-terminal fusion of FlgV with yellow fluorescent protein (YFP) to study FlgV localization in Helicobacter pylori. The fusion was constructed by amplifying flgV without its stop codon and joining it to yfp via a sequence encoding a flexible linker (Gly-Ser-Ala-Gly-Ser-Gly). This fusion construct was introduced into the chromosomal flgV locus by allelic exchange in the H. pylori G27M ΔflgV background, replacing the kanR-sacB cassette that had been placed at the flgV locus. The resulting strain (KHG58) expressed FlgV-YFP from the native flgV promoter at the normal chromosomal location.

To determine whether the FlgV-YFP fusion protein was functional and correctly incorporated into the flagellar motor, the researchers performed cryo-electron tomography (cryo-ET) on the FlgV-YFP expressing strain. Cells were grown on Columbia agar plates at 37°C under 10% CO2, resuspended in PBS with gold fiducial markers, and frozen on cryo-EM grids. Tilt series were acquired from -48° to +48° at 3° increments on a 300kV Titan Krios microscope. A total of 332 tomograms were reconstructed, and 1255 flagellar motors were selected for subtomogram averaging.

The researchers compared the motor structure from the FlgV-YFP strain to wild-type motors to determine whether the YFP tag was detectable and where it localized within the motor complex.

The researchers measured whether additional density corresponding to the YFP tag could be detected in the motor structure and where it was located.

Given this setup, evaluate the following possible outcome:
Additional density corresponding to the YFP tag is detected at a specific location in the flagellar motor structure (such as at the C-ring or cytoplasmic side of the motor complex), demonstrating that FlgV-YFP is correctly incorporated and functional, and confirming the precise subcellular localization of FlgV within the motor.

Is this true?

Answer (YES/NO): YES